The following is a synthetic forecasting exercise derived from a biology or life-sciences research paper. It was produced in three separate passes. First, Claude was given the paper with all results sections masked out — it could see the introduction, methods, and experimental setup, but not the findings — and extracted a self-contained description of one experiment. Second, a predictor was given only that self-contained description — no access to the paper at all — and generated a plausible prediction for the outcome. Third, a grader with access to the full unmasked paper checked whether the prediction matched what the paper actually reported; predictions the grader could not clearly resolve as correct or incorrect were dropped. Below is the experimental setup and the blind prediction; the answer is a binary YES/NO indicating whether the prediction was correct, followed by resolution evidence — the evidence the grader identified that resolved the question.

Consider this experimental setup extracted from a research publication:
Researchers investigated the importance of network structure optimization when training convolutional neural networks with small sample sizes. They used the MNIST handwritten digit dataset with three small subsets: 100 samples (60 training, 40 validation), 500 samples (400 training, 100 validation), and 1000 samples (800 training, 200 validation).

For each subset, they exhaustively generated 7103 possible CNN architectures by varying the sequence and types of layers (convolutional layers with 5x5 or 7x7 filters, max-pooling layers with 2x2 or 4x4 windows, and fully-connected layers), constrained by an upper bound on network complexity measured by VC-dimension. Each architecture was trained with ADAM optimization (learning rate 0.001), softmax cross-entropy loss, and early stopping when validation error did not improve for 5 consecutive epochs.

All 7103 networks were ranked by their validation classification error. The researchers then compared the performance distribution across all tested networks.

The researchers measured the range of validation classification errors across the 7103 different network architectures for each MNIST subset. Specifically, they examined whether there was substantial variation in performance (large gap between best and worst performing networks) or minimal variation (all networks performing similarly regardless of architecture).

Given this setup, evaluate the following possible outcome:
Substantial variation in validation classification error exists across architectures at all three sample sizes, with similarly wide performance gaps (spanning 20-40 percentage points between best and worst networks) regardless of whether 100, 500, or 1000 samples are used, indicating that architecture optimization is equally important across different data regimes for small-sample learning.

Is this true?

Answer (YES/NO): NO